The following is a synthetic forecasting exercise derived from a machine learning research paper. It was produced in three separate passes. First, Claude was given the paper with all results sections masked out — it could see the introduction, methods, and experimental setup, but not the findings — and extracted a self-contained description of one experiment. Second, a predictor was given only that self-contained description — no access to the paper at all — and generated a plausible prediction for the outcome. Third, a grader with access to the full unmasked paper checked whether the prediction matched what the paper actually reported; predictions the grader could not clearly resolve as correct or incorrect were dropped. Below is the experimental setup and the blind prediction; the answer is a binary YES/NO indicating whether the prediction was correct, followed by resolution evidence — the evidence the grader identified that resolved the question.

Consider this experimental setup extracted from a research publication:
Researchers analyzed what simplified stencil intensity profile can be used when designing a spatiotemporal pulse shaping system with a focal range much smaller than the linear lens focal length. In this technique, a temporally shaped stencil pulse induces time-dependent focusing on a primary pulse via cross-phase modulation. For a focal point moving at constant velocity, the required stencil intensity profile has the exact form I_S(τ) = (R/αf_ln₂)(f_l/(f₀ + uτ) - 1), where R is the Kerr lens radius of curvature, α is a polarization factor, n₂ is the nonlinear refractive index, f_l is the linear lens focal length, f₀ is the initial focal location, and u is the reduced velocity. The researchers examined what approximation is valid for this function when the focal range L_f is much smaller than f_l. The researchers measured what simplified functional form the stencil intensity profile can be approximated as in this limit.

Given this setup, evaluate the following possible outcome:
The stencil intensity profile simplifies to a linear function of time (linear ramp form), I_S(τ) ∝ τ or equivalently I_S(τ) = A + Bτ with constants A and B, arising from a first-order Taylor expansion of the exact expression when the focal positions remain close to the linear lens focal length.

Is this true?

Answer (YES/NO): YES